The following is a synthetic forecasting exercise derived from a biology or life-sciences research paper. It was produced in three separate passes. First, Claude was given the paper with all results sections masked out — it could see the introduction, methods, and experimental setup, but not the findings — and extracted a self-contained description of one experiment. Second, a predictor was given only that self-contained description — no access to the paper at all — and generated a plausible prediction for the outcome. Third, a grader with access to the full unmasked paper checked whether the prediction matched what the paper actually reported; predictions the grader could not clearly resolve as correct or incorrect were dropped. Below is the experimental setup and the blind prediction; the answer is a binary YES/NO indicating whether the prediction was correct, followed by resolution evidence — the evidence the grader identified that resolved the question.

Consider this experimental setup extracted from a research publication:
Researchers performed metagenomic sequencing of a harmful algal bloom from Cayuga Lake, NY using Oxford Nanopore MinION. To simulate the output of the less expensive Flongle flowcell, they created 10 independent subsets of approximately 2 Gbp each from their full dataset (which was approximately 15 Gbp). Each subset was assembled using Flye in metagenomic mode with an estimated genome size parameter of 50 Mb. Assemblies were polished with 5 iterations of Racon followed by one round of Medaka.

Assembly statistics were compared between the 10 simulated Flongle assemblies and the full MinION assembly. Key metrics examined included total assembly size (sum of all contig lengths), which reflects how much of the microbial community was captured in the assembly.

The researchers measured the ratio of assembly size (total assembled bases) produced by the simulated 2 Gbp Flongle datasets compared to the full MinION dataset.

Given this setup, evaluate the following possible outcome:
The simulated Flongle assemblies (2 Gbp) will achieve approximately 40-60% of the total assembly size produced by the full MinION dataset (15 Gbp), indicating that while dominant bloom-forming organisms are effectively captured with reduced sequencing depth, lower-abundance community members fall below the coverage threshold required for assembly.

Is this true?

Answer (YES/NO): NO